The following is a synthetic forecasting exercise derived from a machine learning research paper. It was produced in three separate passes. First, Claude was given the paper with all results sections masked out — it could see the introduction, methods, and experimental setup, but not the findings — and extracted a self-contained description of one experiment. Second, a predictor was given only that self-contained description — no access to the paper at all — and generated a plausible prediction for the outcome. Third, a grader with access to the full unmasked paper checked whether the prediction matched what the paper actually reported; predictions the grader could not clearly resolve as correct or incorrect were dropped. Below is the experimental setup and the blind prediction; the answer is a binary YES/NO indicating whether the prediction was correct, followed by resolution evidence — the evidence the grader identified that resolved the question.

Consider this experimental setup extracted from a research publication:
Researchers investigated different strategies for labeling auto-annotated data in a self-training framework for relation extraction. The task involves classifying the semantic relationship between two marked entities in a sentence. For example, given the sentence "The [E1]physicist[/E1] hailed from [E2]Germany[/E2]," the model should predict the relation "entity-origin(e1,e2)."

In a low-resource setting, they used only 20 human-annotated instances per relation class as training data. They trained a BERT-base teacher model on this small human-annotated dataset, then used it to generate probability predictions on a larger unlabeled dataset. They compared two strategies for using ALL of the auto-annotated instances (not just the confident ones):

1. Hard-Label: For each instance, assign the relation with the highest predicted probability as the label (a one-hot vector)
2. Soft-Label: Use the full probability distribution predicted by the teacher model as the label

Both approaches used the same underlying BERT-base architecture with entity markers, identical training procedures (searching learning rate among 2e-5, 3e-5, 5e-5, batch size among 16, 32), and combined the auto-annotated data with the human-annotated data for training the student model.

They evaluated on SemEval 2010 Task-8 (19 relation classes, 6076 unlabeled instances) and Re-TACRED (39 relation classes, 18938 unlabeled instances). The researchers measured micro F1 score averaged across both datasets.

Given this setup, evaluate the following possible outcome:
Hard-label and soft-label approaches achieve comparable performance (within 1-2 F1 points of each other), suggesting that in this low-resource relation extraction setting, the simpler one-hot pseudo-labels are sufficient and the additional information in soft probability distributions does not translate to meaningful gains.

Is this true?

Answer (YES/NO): YES